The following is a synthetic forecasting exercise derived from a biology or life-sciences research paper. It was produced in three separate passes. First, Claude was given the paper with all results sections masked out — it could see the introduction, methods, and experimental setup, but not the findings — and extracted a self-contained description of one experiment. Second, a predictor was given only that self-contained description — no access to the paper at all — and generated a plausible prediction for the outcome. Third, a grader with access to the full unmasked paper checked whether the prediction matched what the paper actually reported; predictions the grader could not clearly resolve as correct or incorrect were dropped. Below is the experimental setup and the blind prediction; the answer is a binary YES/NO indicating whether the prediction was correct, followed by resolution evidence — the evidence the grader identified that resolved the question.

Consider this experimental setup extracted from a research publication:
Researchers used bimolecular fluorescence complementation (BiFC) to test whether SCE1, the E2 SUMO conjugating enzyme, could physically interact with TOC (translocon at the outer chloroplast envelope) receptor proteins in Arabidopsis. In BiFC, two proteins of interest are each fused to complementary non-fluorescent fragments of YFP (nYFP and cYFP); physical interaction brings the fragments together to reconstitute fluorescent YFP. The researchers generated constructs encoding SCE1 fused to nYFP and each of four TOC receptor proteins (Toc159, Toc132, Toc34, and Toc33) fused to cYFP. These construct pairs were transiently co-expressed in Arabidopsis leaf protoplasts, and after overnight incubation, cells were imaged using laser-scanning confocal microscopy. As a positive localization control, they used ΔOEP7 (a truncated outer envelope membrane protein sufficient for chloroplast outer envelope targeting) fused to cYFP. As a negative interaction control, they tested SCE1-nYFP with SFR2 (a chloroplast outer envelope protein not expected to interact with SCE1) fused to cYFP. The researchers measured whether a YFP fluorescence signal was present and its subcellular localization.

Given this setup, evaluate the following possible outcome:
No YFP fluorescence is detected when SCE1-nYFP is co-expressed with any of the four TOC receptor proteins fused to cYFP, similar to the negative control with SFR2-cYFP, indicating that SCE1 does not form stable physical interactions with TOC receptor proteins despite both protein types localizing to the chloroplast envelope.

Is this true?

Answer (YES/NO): NO